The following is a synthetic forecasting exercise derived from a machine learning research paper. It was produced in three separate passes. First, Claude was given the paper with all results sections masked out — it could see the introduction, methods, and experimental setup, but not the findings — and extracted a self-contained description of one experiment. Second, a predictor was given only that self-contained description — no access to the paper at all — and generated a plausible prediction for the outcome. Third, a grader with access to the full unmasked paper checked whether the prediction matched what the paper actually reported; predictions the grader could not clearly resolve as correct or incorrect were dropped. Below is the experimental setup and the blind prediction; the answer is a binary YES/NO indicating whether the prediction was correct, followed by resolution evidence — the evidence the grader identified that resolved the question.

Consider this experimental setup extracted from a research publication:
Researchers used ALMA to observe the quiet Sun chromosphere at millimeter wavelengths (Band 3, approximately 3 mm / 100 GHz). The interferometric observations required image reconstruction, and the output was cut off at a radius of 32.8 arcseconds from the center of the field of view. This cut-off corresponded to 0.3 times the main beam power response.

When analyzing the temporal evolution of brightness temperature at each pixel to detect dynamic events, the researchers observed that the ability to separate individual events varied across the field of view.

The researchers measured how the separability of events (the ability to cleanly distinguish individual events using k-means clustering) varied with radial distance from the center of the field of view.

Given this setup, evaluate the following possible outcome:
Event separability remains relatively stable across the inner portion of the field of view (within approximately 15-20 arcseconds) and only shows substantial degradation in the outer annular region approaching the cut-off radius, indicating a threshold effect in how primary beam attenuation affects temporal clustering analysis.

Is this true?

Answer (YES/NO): NO